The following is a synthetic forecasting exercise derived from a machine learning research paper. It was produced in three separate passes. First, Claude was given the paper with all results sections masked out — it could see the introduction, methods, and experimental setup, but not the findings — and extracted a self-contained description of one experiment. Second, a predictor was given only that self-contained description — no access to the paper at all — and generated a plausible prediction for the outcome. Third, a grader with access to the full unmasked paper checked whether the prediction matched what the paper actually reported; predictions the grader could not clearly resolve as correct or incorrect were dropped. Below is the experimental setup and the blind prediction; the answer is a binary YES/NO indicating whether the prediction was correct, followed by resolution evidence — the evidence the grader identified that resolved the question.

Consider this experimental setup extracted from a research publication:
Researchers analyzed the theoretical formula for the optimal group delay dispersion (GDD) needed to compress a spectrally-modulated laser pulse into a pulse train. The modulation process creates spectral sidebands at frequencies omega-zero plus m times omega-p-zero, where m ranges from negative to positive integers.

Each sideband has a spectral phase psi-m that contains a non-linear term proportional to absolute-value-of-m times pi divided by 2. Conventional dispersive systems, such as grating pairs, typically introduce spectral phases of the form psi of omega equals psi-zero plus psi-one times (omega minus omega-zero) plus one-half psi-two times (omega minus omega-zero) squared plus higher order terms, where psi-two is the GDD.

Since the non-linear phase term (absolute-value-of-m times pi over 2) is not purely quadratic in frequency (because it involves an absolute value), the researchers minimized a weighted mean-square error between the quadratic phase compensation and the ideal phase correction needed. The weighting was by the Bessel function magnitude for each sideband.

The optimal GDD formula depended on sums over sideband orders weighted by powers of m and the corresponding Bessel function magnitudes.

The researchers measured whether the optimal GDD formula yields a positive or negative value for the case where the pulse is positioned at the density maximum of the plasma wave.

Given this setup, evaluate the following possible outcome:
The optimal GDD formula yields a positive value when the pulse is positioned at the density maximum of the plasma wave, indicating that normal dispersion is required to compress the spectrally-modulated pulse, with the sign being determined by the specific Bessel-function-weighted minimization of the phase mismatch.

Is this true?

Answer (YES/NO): YES